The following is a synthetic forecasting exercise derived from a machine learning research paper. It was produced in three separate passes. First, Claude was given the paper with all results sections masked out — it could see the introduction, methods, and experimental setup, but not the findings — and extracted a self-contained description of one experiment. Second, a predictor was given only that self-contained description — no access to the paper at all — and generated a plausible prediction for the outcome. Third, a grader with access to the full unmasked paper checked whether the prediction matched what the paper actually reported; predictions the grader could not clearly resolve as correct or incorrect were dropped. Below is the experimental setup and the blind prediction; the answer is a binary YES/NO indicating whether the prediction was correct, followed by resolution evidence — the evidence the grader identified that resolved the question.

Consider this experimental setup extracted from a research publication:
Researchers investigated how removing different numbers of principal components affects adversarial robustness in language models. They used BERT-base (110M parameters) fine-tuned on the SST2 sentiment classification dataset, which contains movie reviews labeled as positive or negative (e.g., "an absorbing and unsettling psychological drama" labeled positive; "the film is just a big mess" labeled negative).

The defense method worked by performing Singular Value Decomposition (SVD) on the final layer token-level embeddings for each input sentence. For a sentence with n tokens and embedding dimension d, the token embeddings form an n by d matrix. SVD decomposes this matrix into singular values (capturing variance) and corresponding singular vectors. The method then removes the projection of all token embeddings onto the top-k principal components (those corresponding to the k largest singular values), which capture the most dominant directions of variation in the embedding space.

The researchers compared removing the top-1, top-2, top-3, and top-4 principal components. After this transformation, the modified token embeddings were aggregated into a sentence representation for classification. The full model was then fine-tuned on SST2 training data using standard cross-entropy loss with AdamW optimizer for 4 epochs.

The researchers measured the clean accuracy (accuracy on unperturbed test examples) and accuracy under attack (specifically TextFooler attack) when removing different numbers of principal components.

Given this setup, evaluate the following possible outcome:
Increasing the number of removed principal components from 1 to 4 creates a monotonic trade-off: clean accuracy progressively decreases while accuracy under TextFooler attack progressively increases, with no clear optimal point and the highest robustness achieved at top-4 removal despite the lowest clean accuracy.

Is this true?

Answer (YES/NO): NO